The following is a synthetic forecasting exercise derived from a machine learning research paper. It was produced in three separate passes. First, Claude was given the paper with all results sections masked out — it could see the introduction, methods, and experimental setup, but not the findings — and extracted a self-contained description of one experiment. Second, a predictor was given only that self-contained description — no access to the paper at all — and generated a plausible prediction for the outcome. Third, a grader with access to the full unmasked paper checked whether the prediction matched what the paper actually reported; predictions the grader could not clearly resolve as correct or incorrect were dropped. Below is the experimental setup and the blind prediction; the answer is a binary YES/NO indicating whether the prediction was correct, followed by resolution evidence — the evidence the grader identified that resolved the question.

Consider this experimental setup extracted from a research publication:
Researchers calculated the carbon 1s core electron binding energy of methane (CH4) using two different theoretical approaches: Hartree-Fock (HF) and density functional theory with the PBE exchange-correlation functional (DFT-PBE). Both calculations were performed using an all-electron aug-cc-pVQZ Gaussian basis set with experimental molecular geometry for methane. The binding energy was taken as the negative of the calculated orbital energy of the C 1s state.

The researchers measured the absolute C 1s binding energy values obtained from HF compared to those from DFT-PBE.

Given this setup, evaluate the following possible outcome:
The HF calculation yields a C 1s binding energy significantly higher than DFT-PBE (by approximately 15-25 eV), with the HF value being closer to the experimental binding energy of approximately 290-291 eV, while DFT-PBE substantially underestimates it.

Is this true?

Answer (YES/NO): NO